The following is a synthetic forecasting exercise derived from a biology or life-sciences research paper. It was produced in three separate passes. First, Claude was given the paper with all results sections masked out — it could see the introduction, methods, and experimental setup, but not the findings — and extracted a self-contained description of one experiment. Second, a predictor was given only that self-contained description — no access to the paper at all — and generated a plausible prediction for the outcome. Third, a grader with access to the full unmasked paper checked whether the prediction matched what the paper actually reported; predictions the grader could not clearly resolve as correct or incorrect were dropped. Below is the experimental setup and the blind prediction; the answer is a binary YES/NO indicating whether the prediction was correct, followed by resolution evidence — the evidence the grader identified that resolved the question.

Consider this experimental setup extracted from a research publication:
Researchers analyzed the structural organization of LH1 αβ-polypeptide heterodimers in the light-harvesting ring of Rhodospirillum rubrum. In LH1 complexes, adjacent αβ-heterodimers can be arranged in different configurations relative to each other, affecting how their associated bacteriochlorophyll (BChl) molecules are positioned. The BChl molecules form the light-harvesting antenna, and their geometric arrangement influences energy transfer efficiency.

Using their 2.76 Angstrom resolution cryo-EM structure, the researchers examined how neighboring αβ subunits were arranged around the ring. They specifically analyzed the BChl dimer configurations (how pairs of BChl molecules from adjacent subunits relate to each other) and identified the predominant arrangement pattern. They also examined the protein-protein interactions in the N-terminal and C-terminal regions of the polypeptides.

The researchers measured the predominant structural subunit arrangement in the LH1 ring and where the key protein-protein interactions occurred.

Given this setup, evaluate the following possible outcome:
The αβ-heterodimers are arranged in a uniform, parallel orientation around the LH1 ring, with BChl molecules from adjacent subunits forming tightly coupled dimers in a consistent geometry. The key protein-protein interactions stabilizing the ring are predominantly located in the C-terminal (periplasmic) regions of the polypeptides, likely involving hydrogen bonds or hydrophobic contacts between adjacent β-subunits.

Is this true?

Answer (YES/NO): NO